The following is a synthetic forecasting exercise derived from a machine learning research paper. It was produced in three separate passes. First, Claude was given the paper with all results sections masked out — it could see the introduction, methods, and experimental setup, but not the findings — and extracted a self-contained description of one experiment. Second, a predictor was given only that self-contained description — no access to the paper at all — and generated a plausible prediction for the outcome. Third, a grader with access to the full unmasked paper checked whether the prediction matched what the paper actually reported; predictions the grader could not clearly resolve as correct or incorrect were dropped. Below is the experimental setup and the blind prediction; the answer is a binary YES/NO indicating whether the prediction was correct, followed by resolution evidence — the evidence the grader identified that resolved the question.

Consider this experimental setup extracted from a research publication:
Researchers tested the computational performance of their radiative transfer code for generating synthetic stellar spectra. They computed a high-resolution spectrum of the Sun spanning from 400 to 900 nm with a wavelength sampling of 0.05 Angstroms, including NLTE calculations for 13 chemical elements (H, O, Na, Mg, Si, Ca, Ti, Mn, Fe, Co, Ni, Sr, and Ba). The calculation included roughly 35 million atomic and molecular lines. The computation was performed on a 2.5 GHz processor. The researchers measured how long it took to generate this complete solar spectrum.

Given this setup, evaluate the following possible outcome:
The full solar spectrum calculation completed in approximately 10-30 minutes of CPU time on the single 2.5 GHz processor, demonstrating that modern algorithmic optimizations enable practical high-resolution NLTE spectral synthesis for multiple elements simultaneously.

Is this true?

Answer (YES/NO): YES